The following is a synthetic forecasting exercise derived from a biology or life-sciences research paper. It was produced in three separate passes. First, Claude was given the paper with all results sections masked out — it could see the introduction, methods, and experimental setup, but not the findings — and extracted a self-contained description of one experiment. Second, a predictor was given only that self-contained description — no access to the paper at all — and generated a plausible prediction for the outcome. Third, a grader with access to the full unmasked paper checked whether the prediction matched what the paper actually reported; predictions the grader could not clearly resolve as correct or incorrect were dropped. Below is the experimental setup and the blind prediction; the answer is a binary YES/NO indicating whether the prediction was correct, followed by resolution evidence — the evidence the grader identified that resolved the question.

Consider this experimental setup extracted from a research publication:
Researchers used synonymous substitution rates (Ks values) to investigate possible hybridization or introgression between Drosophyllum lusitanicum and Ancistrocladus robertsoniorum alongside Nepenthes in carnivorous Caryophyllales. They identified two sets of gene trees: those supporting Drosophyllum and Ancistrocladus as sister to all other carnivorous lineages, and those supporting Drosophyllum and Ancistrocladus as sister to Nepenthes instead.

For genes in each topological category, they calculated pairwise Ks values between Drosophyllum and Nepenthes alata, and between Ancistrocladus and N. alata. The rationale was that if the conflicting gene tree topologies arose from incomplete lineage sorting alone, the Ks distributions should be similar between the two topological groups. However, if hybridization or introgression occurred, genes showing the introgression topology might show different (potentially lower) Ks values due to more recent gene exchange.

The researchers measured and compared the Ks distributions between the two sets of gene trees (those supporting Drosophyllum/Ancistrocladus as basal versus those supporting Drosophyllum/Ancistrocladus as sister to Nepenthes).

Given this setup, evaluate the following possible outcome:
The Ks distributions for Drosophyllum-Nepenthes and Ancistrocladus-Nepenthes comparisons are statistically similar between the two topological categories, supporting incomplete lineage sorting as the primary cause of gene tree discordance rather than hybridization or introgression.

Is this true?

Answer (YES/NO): YES